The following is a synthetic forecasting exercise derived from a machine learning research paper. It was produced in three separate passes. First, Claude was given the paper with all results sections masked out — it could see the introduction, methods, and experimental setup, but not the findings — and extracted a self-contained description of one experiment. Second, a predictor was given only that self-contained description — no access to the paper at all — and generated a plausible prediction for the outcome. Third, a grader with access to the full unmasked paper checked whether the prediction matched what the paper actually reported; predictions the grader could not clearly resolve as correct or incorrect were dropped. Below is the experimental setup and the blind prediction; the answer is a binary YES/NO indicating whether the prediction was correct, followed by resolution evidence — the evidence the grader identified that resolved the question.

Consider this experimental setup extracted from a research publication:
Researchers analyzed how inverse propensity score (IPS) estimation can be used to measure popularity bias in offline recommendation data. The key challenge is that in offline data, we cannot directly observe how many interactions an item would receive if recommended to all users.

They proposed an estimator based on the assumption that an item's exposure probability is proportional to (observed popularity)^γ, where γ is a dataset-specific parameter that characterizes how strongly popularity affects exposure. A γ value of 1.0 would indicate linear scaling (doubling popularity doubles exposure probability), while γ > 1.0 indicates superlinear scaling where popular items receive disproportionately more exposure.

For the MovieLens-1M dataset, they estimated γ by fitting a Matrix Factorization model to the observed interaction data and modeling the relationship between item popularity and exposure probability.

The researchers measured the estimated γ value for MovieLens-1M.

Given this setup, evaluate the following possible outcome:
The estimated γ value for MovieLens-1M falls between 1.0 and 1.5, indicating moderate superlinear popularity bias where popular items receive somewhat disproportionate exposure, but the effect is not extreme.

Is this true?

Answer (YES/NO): NO